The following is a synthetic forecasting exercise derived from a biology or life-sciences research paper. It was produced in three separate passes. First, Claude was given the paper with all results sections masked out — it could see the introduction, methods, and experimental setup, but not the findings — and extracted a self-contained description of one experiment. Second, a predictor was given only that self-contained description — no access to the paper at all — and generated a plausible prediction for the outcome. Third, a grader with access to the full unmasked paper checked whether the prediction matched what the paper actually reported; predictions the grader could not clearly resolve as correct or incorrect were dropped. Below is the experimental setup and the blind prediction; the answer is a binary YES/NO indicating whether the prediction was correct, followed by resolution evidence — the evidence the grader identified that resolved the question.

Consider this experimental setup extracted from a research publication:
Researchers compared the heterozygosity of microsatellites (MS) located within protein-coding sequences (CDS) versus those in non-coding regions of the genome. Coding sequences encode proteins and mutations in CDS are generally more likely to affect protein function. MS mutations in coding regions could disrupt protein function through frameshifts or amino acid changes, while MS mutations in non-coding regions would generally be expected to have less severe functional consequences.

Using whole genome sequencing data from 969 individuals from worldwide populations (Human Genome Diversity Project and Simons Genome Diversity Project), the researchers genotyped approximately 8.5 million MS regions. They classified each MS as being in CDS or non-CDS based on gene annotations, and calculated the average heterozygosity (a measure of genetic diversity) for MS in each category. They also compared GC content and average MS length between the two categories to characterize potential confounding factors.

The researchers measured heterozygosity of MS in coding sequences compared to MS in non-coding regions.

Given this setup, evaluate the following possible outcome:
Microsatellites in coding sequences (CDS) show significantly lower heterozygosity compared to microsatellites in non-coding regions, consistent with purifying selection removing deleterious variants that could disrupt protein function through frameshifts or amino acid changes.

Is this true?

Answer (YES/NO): YES